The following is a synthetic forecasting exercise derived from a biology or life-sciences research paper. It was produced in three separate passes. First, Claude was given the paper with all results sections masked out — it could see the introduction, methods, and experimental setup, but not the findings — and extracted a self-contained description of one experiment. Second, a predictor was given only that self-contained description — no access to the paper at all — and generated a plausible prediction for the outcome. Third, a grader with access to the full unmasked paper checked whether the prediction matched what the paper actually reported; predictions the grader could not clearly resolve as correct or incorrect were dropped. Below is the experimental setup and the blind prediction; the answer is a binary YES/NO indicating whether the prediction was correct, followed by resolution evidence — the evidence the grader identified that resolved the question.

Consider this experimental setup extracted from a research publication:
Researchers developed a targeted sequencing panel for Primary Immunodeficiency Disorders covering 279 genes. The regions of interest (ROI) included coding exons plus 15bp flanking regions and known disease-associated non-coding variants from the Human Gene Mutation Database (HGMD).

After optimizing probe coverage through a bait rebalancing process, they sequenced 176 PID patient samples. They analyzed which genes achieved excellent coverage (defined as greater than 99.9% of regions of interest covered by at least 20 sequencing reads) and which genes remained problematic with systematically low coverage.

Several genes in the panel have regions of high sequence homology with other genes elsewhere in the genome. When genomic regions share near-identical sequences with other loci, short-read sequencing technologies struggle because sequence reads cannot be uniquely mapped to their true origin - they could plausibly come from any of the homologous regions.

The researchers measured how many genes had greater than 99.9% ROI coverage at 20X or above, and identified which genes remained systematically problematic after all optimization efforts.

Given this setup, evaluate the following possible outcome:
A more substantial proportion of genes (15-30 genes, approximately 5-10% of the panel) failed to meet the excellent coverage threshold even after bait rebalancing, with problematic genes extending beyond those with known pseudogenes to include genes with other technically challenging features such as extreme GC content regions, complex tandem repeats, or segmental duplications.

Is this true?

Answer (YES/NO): NO